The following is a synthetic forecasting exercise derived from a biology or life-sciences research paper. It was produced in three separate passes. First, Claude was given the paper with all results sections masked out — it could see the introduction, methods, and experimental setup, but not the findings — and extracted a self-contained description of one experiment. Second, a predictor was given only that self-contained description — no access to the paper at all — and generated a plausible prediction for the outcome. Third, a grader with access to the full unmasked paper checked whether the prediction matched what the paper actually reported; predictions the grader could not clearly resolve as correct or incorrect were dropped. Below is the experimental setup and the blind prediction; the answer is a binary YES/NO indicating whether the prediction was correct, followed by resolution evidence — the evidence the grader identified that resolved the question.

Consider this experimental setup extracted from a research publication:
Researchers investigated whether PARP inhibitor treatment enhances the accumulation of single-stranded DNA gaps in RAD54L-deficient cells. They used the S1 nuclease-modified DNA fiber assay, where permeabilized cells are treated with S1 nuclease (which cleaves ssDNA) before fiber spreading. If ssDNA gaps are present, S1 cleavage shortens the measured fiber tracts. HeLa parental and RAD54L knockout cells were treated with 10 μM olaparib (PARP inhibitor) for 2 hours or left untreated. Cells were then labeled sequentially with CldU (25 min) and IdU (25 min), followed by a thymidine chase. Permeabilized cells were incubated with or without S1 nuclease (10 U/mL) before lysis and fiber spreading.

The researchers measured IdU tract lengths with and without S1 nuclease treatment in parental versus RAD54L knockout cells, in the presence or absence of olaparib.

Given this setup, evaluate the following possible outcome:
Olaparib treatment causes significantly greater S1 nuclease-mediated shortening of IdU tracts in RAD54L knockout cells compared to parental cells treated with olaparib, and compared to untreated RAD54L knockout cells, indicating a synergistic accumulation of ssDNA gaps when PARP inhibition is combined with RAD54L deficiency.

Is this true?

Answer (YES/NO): YES